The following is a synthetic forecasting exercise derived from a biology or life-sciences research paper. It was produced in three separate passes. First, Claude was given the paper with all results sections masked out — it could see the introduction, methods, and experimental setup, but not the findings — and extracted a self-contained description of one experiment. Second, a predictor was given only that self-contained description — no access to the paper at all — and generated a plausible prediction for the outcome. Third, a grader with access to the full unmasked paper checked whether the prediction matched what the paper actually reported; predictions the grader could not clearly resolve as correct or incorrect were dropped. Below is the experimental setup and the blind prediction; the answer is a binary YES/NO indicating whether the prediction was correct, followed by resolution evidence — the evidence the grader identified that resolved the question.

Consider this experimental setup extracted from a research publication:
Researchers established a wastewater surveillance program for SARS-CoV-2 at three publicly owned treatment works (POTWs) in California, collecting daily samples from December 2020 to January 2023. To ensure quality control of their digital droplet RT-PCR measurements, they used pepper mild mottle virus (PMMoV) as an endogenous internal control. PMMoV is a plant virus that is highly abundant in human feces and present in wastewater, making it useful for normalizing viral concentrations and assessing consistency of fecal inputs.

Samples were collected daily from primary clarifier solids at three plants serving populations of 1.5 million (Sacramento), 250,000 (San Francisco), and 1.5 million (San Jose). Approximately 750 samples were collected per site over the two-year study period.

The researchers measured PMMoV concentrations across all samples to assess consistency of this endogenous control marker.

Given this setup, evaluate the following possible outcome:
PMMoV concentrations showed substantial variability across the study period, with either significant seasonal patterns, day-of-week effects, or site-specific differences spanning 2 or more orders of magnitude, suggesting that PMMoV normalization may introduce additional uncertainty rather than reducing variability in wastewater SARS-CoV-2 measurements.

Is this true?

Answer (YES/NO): NO